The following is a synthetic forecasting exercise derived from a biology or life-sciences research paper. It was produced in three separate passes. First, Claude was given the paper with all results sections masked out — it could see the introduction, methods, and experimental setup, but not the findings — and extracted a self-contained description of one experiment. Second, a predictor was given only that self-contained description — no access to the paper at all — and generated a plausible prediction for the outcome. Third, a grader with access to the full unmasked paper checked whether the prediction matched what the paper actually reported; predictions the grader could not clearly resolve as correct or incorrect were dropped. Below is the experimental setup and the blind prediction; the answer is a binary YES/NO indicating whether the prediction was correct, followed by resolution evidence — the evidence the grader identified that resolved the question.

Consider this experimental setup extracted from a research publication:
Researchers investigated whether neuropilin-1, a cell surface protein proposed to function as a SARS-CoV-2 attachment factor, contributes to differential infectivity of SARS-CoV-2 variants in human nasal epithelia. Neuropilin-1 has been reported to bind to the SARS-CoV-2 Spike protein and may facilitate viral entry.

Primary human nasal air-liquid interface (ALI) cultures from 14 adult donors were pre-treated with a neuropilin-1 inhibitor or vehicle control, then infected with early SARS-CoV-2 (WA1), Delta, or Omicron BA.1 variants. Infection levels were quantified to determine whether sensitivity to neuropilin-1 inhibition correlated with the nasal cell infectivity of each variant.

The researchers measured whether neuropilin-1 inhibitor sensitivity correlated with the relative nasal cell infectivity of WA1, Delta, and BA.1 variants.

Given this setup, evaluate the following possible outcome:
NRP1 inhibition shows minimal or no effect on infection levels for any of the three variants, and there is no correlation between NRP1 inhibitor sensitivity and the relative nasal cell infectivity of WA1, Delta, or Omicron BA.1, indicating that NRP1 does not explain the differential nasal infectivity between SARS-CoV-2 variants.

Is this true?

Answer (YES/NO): NO